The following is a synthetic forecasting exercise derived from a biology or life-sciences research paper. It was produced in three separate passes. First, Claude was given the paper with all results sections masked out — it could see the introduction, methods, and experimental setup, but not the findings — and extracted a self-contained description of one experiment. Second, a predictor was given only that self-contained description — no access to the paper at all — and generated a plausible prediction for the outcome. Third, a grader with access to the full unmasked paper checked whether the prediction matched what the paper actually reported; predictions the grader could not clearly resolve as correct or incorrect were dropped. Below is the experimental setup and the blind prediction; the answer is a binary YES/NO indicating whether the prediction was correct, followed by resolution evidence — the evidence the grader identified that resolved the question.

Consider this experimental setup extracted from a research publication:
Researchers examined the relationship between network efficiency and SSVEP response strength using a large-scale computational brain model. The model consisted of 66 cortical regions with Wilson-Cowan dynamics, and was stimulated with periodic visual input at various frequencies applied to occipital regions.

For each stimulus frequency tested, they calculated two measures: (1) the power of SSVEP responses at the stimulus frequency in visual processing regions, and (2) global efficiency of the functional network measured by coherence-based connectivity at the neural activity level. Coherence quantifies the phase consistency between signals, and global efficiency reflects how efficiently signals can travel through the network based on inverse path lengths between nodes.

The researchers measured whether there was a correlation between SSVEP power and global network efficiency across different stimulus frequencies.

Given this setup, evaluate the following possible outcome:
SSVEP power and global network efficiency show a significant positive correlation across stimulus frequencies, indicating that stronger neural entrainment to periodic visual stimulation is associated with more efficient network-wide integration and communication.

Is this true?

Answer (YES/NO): YES